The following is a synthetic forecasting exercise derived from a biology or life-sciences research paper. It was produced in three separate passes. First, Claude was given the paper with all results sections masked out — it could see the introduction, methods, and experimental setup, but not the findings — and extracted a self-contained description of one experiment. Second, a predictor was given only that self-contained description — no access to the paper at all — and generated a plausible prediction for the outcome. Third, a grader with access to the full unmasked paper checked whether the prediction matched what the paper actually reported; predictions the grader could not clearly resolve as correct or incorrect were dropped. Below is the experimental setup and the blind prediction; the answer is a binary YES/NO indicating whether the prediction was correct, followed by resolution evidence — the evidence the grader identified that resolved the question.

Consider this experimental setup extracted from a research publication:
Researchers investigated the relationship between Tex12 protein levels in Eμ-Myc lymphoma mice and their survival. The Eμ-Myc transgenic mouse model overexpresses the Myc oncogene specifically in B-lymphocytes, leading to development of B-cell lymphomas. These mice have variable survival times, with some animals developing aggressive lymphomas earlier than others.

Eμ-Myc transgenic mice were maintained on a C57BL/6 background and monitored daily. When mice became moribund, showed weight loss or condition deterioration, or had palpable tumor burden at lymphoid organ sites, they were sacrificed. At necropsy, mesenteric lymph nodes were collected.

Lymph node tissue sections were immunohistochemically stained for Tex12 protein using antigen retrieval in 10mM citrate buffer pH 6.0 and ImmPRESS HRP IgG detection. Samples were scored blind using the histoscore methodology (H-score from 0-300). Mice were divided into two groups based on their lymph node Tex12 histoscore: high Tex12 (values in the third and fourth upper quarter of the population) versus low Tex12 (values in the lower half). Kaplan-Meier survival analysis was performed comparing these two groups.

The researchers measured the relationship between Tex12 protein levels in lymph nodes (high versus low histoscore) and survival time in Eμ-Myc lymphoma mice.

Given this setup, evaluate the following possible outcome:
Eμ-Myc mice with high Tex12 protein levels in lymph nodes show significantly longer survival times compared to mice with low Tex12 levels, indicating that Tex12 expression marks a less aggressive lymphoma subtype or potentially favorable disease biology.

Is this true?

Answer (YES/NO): NO